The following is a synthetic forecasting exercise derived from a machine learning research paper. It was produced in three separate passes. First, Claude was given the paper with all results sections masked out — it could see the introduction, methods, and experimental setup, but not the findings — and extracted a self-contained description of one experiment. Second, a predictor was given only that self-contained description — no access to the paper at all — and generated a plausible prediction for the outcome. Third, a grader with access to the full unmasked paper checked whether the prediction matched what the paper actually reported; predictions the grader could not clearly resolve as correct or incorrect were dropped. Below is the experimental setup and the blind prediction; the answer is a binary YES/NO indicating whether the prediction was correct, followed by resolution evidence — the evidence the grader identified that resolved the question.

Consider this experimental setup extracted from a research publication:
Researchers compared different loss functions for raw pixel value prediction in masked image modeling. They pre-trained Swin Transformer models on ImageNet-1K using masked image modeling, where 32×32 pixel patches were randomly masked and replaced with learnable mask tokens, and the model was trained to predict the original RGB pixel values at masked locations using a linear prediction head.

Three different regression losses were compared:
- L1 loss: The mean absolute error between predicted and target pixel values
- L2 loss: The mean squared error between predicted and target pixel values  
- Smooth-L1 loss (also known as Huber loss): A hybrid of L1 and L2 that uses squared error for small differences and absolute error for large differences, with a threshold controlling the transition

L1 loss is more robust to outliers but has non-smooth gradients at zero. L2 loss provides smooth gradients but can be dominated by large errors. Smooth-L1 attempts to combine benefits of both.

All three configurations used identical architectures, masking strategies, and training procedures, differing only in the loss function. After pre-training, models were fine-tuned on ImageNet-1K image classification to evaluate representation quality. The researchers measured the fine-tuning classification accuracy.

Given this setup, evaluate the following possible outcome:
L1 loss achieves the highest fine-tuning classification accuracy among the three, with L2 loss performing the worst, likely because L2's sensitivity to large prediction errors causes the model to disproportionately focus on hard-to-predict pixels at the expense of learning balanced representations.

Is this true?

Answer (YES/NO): NO